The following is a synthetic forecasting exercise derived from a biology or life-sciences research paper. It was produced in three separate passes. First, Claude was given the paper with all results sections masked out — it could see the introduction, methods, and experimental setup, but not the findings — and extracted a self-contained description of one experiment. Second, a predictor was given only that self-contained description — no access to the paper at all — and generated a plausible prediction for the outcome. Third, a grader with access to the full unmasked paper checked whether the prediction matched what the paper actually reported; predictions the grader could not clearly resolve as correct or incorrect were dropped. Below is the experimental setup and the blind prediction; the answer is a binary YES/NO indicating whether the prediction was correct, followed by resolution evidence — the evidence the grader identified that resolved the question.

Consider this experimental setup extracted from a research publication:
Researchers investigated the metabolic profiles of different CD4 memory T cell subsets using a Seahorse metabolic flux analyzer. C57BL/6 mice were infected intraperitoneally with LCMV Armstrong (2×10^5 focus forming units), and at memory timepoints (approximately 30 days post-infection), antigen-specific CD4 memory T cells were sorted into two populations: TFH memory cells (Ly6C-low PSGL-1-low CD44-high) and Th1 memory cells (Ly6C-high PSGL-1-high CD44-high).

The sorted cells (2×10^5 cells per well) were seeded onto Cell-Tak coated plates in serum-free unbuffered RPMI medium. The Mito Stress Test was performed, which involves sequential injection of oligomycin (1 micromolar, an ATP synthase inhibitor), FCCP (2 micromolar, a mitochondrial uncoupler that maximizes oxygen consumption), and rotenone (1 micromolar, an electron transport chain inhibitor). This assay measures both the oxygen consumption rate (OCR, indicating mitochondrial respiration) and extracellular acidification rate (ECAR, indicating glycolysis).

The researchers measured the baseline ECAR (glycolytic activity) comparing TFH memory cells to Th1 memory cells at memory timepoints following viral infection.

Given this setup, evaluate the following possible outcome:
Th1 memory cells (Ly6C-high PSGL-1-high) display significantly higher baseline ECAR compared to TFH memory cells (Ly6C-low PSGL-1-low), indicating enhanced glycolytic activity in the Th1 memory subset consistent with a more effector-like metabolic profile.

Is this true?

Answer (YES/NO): NO